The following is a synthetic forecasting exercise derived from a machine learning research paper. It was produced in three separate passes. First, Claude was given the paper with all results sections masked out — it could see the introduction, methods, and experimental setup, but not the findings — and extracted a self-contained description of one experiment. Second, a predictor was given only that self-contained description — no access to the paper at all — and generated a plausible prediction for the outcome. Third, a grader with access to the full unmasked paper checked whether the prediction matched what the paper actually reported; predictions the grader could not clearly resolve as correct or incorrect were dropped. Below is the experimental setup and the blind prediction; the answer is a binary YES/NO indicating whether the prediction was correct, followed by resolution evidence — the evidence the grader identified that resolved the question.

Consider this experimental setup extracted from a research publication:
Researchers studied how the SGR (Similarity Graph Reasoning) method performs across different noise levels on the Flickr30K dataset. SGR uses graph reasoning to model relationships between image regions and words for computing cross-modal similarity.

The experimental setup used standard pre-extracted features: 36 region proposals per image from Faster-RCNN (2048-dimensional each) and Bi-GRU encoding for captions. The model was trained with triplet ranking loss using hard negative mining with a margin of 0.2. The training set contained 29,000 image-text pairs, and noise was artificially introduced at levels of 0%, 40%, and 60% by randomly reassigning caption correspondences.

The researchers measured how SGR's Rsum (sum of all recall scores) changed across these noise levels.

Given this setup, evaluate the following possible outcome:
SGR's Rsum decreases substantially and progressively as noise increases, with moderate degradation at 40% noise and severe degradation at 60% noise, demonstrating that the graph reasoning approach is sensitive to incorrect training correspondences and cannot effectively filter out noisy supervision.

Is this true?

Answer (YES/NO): NO